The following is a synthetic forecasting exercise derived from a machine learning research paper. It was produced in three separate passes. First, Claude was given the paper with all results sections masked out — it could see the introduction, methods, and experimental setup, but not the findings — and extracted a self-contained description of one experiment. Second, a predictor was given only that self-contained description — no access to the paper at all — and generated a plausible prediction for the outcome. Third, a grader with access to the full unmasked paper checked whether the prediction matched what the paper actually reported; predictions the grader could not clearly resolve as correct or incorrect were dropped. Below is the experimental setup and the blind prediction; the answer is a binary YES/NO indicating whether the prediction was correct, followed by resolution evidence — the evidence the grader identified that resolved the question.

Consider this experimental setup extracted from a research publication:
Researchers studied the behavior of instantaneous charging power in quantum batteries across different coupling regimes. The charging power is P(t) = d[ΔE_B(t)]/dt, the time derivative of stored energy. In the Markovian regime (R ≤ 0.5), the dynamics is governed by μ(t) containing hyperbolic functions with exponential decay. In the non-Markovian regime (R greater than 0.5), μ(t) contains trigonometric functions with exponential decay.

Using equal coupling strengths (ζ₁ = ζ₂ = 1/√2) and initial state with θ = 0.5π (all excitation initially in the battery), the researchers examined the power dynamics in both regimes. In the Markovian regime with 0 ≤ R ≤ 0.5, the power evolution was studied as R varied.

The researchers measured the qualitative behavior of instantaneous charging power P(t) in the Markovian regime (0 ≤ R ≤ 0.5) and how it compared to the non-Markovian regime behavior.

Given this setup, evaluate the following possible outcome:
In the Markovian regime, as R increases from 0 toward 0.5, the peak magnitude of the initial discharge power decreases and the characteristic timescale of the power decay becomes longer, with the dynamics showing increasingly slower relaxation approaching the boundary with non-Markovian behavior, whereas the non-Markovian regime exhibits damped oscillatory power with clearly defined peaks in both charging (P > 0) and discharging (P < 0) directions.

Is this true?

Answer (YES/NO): NO